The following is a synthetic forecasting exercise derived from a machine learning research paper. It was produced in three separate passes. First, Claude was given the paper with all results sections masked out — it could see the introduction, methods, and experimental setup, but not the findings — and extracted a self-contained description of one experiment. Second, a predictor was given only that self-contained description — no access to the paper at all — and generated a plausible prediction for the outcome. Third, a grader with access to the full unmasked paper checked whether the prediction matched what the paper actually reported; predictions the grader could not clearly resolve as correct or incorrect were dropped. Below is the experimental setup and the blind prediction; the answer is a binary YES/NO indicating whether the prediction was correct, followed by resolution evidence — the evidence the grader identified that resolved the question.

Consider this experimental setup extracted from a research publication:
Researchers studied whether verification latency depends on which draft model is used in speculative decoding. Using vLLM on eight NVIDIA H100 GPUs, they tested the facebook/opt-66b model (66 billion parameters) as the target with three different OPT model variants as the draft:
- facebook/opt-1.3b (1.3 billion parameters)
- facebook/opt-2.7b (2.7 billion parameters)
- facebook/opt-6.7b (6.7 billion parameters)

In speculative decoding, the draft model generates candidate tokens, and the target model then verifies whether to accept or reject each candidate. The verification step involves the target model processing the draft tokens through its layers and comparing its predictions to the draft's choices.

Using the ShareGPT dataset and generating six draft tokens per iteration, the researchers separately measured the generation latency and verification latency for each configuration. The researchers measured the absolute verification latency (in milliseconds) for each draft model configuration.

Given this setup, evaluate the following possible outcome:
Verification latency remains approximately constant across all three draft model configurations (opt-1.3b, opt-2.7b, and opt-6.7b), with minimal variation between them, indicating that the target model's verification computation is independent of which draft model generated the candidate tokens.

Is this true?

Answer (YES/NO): YES